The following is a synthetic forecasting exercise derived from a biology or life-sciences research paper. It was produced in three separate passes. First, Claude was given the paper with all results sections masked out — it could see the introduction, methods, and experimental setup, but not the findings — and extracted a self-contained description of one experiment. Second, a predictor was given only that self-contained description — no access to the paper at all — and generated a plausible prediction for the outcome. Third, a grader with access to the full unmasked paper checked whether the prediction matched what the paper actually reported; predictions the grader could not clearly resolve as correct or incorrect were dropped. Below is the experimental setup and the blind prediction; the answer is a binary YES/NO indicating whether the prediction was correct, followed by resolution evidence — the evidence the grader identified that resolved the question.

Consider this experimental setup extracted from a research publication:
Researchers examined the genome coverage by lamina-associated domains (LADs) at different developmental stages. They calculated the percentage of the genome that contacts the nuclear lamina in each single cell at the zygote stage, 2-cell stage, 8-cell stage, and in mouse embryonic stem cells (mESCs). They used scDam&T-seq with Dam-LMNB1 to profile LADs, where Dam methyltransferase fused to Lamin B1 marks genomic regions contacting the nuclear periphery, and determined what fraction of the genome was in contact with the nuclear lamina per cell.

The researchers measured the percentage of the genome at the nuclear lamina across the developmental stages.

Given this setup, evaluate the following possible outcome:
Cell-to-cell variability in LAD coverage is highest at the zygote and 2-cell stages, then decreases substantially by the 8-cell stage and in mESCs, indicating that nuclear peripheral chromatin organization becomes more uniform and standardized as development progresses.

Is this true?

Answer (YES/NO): NO